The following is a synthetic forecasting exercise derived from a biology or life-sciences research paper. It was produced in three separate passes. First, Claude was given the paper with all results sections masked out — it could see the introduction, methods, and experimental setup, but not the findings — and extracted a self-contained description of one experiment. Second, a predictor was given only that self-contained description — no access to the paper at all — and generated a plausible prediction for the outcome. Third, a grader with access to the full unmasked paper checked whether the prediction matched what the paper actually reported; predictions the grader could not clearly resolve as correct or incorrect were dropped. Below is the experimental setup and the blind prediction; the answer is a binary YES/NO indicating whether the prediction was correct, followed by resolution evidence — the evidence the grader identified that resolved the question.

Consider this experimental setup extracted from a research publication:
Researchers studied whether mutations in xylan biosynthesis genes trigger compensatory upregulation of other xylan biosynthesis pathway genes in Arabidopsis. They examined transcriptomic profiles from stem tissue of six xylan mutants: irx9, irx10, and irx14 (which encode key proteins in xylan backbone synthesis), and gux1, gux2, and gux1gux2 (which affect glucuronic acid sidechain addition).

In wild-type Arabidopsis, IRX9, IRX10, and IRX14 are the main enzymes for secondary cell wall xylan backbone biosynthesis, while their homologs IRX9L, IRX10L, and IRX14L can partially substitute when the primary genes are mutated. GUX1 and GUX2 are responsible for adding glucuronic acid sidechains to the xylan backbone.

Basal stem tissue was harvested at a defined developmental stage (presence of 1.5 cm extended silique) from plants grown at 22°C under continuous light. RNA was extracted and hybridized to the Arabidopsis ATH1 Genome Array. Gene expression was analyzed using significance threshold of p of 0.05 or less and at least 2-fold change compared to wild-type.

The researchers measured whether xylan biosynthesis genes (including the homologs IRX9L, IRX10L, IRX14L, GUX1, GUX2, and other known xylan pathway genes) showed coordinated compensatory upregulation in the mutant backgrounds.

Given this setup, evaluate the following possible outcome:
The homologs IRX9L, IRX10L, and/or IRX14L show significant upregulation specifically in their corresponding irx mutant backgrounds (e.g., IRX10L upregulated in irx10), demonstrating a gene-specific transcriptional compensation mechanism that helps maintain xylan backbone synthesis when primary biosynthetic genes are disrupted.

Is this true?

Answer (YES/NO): NO